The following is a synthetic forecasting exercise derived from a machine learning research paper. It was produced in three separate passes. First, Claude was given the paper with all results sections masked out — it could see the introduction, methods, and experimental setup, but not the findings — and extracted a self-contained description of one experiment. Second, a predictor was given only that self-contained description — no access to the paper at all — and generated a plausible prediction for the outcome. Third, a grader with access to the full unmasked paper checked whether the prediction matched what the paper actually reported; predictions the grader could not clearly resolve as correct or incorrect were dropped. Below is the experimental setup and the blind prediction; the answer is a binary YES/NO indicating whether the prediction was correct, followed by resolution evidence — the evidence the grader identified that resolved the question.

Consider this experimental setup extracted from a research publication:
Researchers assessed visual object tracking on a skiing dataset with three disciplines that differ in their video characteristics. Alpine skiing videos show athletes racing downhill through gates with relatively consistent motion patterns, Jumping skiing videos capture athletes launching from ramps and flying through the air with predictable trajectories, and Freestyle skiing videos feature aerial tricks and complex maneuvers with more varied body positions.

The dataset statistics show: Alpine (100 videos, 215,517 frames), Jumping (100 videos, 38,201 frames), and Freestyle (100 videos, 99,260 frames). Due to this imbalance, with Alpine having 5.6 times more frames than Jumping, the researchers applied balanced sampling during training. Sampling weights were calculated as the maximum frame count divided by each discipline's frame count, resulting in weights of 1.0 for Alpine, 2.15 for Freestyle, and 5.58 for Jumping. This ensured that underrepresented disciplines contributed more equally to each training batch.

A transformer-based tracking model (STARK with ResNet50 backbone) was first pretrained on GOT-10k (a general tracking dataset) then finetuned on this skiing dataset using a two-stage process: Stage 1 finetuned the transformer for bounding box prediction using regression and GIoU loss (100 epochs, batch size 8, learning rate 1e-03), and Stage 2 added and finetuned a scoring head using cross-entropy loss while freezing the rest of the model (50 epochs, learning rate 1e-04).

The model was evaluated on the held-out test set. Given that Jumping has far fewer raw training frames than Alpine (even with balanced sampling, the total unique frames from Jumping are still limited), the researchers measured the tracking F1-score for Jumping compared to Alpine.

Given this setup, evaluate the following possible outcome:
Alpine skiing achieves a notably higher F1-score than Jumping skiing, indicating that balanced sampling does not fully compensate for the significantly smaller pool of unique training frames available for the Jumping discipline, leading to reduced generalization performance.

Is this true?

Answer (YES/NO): NO